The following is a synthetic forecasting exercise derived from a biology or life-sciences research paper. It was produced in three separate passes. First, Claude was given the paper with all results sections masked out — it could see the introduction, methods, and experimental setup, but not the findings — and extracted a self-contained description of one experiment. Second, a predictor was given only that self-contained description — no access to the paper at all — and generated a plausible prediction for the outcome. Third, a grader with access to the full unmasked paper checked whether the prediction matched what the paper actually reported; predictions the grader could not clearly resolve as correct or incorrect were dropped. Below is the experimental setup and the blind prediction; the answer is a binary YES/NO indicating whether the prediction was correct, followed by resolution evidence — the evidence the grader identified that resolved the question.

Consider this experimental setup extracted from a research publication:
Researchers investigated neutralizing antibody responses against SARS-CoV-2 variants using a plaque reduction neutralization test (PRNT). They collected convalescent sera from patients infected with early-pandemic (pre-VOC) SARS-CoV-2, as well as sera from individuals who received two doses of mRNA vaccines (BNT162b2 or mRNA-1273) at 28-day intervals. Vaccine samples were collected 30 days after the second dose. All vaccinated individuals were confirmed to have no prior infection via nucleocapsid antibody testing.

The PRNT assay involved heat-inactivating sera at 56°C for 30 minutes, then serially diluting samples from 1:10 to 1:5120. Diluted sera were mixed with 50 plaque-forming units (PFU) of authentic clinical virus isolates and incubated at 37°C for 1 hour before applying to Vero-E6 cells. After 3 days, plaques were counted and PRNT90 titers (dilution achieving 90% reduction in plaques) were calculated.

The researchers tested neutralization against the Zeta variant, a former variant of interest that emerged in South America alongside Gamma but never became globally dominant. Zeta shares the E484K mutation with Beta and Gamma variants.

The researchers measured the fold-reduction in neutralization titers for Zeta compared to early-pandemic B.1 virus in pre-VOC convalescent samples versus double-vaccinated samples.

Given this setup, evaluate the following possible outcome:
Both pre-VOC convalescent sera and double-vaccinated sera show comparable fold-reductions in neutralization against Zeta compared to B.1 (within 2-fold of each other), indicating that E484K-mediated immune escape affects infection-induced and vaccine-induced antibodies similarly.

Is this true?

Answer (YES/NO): NO